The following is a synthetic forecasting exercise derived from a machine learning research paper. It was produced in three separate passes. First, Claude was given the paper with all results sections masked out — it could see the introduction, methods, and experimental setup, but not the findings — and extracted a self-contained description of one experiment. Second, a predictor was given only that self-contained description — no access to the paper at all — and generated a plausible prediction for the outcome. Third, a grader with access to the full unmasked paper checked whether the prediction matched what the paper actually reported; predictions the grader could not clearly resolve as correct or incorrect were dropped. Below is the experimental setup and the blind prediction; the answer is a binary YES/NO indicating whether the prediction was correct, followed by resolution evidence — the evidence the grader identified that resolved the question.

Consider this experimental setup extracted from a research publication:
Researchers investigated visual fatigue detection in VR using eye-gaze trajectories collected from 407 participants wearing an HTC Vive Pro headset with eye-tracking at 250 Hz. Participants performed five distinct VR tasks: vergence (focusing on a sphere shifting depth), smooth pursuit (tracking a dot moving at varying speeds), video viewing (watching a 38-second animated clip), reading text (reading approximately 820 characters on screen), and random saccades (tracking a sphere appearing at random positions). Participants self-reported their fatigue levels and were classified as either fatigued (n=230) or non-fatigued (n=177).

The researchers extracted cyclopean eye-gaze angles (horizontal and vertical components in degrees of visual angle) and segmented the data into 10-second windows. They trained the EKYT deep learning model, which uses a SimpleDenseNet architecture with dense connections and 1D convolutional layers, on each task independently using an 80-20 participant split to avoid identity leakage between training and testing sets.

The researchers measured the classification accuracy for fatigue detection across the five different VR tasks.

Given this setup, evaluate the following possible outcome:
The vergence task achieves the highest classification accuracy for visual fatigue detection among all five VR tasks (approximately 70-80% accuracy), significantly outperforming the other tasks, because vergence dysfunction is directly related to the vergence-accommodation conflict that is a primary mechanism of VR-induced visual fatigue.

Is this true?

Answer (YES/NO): NO